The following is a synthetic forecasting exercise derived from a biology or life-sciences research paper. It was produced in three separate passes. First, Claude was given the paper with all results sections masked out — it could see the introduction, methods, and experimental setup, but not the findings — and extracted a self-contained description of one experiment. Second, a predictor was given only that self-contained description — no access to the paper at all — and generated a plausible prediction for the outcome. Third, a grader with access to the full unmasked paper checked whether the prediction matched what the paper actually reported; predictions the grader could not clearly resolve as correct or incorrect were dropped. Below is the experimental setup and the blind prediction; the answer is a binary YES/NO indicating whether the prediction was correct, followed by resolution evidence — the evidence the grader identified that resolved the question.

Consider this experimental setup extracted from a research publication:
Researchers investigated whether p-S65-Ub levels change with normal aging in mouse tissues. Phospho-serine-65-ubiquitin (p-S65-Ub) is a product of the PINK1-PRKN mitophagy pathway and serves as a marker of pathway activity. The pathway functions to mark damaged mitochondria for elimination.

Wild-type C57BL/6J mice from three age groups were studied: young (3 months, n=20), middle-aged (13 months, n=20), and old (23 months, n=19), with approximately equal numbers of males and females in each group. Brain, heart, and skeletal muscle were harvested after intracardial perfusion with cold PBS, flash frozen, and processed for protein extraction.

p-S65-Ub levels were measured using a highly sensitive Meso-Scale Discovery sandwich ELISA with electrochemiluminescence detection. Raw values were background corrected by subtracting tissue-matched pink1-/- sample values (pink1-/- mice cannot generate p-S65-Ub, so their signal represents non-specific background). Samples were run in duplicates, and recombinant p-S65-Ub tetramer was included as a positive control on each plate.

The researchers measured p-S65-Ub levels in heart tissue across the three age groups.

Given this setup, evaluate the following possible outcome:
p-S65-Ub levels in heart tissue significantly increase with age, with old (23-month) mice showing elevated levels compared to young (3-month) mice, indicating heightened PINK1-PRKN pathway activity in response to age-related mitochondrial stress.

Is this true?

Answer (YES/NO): YES